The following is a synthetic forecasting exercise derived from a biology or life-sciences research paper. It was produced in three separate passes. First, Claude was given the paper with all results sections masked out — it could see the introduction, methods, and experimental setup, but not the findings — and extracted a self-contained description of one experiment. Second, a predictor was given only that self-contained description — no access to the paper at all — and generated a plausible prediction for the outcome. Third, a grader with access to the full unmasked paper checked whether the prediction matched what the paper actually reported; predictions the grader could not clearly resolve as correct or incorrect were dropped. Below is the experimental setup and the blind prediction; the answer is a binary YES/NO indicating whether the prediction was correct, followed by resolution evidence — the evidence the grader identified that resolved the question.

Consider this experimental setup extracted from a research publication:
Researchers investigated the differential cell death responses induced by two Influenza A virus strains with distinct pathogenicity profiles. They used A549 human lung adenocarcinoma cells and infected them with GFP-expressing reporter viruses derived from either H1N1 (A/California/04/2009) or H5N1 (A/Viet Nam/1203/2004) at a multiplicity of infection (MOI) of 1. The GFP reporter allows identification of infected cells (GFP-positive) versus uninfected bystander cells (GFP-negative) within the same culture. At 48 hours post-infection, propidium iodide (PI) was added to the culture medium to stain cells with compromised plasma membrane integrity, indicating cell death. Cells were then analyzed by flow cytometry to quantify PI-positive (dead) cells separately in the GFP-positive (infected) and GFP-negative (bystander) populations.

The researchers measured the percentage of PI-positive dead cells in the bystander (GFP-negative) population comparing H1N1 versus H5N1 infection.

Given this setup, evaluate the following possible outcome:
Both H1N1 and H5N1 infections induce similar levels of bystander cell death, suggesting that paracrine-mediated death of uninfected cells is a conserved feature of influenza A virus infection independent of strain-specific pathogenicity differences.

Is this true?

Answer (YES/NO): NO